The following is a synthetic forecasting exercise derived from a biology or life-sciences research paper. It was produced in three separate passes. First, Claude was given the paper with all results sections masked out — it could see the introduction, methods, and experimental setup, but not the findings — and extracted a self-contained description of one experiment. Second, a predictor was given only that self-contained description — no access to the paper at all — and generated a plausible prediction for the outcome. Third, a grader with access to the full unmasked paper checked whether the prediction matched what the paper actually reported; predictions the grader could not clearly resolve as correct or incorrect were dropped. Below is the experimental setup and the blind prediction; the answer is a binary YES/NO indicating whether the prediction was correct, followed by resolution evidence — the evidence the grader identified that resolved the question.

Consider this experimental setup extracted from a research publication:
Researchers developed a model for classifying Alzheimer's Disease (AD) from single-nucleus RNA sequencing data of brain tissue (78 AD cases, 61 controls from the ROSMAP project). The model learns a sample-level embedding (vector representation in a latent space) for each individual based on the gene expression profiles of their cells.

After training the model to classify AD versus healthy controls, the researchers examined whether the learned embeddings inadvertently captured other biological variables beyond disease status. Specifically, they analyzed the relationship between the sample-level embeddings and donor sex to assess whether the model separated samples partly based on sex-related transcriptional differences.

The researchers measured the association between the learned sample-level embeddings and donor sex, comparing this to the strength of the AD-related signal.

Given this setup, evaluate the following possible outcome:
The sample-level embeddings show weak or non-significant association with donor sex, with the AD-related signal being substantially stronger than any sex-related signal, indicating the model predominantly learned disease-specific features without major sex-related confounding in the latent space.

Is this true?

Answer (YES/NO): NO